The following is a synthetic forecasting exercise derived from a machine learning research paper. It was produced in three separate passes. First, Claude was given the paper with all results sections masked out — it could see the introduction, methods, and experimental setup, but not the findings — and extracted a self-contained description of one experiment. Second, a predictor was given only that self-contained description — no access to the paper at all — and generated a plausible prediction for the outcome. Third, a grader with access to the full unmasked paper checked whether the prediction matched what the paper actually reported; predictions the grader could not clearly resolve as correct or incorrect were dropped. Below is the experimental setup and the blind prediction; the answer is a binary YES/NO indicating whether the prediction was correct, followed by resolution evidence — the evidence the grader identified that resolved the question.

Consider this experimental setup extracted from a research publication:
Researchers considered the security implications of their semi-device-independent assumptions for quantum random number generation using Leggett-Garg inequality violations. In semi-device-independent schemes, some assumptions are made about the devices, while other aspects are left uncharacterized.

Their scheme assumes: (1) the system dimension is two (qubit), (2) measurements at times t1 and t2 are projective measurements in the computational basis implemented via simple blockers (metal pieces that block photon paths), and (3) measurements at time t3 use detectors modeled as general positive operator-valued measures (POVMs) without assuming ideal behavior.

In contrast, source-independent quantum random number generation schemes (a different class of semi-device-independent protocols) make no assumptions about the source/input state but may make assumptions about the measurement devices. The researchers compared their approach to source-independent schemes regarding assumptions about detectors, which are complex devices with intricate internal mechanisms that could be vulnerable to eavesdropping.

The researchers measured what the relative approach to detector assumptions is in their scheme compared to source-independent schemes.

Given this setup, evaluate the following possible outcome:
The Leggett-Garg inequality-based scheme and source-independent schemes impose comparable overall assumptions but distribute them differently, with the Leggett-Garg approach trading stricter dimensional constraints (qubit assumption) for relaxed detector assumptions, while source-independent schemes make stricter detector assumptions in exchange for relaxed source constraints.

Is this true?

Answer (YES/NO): NO